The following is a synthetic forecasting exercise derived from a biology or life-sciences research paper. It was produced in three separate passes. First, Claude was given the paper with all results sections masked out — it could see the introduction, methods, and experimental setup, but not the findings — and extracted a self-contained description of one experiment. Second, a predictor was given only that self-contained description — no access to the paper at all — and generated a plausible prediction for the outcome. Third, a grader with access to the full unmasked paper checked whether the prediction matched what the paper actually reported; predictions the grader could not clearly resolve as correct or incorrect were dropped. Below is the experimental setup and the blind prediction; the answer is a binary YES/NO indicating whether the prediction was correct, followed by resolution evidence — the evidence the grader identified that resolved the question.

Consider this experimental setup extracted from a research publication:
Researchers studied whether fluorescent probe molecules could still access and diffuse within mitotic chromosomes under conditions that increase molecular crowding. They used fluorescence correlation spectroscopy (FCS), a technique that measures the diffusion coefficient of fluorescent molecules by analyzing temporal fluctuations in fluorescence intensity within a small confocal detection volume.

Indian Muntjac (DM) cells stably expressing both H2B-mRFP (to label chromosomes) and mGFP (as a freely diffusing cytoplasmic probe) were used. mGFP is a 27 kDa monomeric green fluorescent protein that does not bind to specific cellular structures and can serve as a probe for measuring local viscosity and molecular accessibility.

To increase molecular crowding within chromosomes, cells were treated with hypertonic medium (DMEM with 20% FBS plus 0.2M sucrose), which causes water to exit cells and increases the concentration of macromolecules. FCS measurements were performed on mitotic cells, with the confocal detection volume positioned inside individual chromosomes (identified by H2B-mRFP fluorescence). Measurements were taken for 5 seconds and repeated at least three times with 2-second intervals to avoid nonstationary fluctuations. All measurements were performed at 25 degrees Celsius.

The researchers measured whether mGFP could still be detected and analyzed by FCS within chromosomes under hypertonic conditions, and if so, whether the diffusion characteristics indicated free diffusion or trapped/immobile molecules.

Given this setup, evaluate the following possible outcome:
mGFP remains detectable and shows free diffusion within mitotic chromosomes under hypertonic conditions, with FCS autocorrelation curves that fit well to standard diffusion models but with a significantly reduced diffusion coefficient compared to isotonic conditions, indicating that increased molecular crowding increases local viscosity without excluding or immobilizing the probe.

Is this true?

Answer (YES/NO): YES